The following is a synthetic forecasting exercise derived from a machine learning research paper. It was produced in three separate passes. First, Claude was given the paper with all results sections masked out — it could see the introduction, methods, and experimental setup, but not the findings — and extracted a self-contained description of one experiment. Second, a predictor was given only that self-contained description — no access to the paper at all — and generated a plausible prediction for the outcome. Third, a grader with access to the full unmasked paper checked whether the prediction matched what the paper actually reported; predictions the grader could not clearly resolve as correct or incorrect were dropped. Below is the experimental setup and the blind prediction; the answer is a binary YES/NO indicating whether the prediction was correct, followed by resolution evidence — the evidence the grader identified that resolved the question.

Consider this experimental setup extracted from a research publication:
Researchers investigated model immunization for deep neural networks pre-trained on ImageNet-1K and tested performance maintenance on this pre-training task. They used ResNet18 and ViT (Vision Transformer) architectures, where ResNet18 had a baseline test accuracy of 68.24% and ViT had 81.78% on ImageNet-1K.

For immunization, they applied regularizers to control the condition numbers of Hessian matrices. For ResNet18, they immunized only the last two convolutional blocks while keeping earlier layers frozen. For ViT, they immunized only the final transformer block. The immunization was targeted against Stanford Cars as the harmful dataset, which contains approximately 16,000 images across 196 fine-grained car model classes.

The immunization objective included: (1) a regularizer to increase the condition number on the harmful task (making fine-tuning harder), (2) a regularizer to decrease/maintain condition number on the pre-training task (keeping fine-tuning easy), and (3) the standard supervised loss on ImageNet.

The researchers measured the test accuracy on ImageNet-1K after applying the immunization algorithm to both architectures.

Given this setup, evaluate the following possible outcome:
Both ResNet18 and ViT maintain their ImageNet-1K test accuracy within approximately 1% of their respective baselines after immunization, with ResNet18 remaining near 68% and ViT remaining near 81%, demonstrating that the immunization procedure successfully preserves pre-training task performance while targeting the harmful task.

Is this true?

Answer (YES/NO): NO